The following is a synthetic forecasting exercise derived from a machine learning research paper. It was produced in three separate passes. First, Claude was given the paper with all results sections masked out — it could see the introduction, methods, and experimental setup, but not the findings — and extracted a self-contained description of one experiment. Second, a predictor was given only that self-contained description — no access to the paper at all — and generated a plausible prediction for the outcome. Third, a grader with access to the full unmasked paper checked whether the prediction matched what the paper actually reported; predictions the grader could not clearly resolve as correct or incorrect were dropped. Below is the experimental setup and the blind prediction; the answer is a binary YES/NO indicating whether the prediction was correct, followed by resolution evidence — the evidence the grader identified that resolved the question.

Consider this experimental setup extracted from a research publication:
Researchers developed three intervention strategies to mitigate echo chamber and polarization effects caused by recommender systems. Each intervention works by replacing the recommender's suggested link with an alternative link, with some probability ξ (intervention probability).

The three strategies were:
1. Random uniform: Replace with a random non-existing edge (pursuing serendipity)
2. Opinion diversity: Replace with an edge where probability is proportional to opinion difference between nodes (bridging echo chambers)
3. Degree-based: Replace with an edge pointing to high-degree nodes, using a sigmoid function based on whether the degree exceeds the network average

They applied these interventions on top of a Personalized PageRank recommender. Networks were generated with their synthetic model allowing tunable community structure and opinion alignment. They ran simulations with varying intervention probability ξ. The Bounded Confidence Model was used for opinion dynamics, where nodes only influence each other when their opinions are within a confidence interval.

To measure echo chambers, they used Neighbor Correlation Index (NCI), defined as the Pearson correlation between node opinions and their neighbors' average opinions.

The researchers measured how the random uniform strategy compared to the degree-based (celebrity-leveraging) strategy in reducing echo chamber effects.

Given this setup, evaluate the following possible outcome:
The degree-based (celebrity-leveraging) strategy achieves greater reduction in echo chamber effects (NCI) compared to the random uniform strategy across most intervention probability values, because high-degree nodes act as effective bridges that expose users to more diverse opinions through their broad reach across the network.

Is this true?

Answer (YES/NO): NO